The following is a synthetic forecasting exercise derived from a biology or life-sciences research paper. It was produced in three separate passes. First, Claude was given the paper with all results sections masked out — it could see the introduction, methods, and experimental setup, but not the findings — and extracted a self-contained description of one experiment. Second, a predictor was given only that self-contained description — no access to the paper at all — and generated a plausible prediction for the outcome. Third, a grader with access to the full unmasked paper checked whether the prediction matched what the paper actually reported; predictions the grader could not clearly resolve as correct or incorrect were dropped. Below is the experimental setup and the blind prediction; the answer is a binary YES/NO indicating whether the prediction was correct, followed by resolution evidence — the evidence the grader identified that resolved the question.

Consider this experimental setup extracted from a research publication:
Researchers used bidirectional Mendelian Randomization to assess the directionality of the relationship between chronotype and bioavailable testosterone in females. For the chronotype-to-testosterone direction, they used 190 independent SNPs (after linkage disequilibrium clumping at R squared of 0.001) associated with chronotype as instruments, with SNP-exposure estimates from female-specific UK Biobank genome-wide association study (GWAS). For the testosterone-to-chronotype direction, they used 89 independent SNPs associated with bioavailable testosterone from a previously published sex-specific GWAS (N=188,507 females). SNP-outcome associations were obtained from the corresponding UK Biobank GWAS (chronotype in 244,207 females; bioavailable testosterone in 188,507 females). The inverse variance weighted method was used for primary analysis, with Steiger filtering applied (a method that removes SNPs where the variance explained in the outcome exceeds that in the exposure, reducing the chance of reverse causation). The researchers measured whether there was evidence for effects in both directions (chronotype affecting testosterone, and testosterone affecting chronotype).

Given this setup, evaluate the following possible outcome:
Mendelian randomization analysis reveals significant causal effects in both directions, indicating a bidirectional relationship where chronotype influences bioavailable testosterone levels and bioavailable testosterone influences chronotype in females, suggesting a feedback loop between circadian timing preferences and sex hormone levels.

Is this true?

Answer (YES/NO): YES